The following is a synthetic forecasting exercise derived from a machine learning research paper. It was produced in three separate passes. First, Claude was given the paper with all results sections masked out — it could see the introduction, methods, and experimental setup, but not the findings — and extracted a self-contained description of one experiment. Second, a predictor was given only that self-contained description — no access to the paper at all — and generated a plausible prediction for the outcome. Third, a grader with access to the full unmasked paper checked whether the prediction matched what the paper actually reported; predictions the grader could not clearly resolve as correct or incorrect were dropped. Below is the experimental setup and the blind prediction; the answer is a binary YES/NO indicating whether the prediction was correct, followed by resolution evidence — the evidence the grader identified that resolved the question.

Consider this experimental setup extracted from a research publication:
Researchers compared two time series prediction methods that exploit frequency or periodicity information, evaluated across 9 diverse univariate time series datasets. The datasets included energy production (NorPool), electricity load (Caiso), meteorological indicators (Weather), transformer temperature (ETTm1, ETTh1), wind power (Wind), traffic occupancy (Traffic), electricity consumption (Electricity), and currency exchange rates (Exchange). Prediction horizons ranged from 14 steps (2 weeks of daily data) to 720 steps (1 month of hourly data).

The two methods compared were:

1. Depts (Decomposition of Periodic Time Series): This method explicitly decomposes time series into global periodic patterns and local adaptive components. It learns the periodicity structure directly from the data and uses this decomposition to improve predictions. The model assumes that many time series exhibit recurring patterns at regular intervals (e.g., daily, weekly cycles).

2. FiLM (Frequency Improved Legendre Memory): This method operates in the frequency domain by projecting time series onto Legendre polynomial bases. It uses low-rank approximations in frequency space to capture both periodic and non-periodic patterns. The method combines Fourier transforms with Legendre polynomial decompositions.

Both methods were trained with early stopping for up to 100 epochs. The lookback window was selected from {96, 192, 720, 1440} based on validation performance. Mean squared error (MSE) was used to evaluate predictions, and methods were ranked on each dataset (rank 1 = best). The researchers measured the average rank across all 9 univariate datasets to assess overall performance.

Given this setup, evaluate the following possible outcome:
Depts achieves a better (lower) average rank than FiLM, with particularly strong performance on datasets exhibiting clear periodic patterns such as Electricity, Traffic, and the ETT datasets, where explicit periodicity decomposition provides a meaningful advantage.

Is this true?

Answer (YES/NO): NO